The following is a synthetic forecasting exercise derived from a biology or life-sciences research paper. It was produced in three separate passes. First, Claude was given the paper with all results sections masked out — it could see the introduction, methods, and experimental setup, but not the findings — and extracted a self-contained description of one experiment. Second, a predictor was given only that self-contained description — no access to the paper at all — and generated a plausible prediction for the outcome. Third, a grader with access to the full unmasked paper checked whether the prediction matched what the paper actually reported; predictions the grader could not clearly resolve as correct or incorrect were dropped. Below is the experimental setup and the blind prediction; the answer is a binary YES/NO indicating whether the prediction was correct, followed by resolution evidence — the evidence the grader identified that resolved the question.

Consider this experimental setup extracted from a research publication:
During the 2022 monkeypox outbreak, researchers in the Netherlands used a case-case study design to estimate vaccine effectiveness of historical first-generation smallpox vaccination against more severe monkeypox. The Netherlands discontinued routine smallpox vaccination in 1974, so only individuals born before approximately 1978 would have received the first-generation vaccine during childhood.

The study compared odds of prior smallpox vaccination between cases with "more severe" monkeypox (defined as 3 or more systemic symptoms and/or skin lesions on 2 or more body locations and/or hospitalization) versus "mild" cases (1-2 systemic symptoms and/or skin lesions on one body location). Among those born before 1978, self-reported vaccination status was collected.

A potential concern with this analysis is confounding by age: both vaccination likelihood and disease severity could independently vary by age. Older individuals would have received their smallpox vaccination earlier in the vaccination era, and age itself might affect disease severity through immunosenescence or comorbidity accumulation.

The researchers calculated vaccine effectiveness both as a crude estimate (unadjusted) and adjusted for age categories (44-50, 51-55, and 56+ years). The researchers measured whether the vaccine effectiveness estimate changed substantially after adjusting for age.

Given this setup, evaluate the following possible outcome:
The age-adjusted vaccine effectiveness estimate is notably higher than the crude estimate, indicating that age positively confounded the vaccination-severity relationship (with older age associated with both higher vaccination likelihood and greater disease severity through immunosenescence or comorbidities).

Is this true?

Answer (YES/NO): NO